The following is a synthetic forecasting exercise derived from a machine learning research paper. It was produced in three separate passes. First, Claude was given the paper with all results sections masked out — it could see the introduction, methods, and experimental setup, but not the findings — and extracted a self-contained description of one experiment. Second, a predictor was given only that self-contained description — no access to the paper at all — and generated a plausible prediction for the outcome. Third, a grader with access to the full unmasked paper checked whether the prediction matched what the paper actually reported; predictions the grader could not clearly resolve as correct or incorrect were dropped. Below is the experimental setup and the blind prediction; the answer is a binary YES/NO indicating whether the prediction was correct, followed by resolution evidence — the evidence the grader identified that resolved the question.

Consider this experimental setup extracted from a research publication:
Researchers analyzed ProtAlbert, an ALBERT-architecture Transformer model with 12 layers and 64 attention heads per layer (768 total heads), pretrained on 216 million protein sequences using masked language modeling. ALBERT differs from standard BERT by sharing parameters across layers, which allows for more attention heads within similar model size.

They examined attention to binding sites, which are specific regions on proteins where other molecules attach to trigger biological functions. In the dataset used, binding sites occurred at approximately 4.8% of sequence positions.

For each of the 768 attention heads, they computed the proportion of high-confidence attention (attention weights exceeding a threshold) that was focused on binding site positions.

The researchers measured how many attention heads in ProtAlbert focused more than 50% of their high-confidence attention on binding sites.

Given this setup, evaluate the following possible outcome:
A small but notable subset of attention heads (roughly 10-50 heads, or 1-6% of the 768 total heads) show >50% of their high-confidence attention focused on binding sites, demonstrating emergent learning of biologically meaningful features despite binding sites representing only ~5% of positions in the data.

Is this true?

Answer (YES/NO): YES